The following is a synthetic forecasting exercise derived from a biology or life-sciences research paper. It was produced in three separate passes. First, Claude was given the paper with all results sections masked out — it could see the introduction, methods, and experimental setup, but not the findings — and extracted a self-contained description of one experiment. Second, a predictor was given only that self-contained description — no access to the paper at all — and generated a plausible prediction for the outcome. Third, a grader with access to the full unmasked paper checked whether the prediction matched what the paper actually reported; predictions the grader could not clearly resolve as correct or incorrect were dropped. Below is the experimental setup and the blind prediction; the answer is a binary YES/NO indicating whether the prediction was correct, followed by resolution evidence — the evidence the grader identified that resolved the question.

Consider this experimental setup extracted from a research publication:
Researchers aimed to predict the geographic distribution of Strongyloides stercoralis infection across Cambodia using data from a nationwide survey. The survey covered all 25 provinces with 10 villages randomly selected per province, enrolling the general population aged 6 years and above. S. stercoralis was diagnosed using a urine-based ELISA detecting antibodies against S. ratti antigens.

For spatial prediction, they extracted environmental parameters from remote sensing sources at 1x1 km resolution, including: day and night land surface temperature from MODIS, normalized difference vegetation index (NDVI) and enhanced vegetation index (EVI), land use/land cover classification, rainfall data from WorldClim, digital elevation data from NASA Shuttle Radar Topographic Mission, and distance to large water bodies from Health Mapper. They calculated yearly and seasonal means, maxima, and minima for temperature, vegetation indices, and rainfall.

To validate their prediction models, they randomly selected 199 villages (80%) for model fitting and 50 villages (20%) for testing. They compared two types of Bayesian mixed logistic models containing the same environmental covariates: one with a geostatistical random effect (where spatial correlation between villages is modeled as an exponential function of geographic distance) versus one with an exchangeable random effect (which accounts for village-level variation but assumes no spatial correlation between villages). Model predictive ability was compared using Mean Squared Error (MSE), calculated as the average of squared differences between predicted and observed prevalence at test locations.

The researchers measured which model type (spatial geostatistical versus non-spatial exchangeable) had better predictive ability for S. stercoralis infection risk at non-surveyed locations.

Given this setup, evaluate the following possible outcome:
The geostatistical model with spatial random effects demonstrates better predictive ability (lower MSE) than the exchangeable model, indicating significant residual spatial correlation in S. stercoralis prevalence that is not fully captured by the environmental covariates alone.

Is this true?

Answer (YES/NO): NO